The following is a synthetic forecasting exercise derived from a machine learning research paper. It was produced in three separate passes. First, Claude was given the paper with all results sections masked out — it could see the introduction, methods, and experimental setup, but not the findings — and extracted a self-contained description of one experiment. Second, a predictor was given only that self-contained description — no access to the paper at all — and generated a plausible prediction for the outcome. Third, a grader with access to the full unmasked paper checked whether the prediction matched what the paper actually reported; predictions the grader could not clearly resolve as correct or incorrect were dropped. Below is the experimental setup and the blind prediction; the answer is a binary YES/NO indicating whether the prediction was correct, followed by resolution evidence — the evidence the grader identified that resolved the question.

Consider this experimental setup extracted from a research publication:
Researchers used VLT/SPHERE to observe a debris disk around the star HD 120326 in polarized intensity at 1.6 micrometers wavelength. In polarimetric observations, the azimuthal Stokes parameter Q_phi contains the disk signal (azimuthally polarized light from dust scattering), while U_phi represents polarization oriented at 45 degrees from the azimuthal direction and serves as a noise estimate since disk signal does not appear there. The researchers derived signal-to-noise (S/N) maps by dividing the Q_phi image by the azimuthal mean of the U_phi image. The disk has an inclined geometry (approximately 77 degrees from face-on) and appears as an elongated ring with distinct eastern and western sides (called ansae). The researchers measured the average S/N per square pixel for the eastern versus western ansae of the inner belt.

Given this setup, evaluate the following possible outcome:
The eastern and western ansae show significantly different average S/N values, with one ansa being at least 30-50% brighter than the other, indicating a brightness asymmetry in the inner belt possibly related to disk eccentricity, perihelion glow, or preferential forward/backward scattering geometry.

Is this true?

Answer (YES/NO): YES